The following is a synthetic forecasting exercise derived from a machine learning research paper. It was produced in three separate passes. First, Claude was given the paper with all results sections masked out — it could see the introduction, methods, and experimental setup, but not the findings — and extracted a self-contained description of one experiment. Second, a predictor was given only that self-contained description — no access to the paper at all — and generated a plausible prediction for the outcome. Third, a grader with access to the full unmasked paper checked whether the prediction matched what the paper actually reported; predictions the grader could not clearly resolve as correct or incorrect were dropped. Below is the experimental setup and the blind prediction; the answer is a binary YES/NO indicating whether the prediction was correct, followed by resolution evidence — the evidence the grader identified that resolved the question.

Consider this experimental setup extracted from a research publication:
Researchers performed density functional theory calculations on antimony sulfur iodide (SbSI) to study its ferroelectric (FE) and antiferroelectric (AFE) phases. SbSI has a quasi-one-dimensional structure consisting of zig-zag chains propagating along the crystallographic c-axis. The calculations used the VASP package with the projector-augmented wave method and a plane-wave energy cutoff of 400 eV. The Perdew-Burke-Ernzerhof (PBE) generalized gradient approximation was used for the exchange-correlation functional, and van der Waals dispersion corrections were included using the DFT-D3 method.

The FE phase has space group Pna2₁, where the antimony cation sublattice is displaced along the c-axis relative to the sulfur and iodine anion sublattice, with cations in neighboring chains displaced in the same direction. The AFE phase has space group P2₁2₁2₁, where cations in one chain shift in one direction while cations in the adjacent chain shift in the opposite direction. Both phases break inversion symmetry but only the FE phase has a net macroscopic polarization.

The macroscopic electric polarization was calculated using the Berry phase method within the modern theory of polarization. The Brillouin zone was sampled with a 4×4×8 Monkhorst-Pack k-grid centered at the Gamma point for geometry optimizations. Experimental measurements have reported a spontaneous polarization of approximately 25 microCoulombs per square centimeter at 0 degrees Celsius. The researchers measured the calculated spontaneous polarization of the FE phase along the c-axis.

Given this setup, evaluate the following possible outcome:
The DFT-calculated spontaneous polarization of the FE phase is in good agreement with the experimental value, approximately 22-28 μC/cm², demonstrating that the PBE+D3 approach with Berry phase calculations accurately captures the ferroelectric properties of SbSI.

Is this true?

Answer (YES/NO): NO